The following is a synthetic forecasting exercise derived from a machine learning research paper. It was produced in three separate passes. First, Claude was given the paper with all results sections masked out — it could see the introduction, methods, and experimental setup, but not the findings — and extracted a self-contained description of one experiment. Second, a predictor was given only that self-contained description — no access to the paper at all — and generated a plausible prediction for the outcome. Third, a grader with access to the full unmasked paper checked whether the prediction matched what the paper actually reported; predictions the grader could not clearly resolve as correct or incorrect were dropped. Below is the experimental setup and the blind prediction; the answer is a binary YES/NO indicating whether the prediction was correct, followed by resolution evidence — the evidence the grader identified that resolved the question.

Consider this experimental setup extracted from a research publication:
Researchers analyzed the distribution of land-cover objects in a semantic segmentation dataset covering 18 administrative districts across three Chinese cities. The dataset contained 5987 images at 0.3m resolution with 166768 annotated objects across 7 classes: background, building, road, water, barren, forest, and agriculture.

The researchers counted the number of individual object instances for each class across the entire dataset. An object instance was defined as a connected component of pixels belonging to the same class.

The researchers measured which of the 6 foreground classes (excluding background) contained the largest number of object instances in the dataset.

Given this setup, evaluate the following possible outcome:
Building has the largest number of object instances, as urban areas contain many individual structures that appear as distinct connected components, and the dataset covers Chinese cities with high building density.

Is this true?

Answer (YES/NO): YES